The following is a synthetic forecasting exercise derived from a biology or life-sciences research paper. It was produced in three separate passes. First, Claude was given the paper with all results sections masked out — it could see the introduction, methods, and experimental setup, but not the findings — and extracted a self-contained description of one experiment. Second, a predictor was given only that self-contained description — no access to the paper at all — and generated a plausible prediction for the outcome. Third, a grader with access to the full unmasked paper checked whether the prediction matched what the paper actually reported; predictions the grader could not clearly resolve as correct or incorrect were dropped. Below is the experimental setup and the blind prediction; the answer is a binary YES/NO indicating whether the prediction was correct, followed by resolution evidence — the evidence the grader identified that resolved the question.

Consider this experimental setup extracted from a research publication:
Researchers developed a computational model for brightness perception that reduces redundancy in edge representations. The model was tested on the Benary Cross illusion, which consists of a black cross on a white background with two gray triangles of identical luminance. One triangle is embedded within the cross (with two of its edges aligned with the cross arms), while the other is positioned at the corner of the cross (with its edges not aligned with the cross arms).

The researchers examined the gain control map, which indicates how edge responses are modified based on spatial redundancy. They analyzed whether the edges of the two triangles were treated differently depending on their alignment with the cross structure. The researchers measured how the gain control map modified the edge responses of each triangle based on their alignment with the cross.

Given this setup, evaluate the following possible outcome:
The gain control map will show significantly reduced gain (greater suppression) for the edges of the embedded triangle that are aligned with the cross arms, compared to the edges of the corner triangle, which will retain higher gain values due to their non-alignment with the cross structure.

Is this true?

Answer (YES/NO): YES